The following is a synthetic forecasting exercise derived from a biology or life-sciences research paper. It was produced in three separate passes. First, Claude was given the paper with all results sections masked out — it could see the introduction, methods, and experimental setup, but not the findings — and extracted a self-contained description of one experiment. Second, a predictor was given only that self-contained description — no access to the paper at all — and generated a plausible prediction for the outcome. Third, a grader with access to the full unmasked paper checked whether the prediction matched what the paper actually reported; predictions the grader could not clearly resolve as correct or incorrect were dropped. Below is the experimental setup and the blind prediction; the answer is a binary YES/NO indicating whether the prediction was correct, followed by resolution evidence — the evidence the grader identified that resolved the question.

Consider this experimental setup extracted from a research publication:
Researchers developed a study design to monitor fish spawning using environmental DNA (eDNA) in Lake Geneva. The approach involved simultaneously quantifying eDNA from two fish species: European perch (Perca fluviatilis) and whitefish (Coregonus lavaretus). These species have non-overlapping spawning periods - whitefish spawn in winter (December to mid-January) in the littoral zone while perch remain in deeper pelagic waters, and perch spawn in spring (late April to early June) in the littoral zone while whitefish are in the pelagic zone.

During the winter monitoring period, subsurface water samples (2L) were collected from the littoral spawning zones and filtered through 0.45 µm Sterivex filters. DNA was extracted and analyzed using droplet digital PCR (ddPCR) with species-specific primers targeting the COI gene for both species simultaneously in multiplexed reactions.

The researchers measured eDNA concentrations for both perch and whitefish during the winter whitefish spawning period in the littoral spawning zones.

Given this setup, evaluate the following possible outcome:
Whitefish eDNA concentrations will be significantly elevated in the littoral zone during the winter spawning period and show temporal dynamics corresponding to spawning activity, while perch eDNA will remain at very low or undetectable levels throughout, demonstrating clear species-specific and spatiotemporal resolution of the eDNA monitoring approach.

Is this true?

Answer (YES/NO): NO